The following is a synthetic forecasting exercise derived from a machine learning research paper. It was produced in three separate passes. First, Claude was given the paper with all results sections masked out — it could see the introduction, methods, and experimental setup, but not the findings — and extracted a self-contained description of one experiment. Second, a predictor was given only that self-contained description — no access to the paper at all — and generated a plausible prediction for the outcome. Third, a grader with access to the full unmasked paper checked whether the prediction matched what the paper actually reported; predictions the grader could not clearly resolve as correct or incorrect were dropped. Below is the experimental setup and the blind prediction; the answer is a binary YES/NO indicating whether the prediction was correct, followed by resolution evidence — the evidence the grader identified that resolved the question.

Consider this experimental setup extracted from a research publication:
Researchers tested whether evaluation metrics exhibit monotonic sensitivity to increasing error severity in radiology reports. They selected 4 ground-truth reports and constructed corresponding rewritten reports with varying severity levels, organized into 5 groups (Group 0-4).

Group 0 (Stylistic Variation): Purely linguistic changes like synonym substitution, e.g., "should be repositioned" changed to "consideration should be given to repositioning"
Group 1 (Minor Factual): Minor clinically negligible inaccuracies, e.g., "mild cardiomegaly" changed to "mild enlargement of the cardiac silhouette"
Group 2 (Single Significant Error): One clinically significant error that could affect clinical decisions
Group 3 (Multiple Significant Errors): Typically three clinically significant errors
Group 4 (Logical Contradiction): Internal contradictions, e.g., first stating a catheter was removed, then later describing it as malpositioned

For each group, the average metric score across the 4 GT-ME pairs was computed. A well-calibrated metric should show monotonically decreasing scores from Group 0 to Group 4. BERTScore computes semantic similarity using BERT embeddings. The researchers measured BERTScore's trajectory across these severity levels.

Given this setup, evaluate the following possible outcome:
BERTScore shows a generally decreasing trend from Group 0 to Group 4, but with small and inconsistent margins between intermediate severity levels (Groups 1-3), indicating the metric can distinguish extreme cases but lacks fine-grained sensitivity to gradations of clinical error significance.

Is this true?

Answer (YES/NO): NO